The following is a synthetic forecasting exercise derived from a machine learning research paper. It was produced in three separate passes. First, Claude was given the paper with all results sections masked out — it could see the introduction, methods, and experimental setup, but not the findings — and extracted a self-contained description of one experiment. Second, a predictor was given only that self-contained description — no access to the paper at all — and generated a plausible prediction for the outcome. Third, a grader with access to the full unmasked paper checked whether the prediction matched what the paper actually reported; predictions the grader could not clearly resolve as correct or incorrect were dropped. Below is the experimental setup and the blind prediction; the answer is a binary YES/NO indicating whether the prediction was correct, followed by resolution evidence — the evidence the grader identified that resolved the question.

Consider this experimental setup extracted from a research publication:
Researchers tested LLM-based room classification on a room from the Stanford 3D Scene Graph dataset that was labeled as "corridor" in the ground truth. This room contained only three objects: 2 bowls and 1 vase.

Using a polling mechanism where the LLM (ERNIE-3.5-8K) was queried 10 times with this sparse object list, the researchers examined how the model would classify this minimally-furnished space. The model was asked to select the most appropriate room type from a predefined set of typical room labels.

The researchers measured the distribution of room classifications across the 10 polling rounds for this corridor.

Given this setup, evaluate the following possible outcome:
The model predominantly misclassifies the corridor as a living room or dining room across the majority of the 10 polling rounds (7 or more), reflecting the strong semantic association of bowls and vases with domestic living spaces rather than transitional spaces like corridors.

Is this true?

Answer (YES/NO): YES